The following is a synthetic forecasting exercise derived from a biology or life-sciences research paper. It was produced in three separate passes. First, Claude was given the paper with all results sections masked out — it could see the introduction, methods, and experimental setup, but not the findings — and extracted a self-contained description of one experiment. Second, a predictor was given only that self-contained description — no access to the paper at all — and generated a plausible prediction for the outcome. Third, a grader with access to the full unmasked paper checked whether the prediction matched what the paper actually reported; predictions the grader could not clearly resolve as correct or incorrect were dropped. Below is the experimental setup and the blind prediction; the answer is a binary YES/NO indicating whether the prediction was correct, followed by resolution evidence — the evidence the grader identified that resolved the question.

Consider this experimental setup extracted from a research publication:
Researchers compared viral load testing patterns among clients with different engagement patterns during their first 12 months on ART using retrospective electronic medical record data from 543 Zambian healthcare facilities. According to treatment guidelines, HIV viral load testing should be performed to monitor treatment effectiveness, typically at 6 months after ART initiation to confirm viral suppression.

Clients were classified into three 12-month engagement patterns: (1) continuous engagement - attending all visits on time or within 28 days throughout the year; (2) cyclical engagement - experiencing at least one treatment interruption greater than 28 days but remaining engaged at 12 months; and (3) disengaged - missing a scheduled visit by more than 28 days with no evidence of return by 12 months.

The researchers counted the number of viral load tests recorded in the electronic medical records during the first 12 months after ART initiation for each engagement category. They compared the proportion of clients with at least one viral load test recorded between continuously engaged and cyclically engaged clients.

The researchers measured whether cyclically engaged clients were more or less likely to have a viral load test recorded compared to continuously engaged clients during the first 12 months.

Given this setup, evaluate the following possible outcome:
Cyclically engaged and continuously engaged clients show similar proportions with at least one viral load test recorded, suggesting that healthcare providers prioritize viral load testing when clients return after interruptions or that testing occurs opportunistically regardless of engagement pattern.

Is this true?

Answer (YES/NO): NO